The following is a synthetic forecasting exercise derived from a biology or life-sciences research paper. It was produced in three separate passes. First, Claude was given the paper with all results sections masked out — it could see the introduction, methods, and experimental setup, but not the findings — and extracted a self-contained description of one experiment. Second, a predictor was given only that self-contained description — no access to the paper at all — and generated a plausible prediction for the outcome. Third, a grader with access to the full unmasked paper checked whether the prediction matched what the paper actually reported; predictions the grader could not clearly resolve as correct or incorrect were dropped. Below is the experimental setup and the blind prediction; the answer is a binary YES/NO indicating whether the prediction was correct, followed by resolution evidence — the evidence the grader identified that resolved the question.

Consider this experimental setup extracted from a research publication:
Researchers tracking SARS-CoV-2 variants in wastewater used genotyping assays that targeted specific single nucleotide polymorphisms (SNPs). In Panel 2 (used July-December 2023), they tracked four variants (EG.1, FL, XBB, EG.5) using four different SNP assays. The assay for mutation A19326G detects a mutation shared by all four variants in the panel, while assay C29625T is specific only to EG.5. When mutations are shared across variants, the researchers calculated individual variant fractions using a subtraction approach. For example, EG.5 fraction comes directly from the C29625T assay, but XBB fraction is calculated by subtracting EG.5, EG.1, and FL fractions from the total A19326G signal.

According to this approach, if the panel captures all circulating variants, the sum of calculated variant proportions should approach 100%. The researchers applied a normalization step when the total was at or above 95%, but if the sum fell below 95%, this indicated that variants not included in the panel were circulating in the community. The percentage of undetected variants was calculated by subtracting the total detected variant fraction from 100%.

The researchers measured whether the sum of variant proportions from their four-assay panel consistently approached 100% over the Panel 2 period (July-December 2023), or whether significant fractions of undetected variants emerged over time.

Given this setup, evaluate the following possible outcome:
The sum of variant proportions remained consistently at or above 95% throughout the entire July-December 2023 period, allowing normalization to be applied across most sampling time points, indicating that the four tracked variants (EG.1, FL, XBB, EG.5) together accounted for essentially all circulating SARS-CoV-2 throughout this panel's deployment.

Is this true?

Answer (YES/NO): NO